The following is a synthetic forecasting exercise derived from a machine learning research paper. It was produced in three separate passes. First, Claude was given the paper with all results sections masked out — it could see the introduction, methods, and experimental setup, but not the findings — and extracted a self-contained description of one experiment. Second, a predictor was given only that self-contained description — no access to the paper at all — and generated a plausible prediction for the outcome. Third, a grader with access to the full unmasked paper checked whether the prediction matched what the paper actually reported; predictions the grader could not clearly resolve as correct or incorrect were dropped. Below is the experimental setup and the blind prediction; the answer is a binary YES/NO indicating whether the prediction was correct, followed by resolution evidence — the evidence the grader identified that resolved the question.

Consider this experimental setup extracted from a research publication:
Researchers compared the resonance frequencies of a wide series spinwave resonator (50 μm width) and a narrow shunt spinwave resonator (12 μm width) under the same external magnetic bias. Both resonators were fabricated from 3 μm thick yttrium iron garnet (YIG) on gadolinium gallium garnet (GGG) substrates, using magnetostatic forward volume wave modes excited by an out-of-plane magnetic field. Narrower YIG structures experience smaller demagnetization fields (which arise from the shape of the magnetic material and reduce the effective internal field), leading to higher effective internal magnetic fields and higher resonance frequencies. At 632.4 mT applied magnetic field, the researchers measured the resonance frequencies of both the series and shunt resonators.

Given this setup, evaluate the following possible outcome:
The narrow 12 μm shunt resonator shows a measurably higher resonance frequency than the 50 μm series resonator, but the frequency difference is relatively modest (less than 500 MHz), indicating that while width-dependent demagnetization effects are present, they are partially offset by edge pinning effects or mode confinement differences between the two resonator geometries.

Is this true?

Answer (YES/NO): NO